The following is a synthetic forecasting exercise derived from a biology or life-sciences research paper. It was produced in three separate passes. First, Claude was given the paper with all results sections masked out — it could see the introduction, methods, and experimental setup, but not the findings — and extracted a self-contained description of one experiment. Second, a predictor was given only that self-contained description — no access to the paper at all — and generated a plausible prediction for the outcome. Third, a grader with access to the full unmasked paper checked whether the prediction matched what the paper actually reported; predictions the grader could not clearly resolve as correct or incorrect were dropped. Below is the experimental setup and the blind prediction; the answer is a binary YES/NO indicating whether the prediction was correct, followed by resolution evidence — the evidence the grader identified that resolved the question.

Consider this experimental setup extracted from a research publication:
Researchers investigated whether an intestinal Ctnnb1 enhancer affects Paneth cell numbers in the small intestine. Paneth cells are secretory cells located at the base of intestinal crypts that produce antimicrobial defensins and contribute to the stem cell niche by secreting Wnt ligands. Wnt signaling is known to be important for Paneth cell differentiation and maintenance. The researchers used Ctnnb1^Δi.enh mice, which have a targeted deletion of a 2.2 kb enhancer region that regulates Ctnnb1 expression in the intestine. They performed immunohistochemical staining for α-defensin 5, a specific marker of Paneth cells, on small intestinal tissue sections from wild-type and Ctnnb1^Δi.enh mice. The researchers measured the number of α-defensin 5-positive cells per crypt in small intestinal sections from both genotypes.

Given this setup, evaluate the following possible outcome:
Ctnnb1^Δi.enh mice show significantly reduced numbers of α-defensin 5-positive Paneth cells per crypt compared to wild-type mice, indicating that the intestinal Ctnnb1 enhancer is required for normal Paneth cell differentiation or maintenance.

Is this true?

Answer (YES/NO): YES